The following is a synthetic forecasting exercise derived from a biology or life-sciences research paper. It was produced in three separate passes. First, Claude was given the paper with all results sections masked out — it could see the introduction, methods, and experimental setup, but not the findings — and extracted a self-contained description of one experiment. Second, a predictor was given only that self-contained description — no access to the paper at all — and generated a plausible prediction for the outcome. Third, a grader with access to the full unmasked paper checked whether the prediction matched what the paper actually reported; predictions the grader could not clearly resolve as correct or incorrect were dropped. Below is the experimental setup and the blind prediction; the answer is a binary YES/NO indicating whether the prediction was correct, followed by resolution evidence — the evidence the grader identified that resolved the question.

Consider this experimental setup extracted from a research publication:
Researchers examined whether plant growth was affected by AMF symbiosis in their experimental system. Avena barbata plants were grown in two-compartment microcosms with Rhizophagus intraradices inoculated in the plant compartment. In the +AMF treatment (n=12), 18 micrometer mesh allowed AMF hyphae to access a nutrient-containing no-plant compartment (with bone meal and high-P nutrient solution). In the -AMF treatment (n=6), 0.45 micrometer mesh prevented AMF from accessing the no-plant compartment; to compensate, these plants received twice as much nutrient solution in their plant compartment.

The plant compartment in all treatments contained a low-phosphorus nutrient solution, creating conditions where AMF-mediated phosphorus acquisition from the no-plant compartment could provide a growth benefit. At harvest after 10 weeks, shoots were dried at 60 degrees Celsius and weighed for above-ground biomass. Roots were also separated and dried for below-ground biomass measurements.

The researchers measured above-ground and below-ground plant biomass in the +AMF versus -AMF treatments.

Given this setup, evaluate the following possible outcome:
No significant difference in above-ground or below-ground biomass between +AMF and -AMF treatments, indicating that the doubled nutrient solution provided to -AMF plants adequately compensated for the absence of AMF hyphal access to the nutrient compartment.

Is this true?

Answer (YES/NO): YES